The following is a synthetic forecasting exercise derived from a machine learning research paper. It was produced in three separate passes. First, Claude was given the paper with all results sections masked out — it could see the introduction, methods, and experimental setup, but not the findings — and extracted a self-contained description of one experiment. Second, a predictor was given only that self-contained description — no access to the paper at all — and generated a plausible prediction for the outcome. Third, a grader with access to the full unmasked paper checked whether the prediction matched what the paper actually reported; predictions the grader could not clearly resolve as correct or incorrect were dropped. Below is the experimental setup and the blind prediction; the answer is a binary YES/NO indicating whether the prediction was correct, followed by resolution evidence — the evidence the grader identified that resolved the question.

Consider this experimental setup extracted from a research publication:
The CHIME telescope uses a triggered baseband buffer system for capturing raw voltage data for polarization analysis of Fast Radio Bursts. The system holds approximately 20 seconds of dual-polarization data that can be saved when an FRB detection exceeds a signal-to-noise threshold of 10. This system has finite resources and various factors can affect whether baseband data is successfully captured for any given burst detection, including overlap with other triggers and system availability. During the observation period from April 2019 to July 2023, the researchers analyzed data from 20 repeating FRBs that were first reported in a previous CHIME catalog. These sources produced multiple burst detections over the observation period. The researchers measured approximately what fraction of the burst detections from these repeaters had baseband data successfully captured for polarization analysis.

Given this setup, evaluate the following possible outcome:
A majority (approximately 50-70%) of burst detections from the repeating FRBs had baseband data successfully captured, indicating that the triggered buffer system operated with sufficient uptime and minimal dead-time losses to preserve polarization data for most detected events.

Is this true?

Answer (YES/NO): NO